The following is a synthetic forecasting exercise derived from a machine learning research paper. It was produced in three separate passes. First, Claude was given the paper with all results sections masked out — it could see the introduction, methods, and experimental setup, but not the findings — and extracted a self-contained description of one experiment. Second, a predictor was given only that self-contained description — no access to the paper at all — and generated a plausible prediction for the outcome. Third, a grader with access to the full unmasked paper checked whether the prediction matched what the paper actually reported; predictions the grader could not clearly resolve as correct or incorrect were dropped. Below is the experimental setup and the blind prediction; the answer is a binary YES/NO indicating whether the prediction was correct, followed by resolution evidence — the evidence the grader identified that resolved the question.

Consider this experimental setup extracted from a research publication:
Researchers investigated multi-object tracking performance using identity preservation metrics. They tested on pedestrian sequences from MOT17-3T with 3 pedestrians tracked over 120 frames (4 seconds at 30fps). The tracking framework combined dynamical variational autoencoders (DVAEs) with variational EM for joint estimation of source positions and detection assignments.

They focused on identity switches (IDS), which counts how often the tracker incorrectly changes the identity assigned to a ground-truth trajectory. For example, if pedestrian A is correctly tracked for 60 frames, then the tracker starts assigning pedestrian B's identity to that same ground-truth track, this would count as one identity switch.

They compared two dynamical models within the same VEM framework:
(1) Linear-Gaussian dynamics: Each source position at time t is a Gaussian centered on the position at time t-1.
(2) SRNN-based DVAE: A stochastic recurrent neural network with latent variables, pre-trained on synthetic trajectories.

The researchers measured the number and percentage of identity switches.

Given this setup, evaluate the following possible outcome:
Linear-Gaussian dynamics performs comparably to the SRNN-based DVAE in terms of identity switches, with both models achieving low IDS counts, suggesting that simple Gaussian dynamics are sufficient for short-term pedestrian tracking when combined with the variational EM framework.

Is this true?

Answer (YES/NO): NO